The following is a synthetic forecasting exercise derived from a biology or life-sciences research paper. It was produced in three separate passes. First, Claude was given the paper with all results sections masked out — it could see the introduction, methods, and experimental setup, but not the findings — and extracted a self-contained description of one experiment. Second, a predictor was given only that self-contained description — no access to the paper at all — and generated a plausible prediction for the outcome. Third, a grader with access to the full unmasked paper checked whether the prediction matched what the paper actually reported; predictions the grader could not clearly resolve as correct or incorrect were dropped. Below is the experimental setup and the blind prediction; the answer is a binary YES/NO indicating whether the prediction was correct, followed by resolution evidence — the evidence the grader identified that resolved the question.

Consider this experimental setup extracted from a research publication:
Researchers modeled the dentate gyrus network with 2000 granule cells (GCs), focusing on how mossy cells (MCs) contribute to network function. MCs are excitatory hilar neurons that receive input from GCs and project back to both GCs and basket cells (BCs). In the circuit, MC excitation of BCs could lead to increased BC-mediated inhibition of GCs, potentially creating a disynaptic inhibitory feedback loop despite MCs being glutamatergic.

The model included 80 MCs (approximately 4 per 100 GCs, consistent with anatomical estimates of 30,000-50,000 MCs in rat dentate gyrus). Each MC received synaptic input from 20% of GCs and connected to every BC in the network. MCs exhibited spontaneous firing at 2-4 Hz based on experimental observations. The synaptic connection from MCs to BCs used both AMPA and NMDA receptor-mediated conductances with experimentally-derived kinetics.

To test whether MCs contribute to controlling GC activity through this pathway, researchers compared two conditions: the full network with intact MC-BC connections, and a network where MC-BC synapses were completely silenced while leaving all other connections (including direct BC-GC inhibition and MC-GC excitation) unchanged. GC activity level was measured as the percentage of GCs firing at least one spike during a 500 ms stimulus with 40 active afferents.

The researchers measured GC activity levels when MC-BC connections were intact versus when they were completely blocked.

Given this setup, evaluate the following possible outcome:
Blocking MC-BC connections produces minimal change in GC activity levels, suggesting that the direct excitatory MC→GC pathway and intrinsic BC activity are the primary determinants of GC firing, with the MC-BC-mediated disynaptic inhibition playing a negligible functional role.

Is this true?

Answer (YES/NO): NO